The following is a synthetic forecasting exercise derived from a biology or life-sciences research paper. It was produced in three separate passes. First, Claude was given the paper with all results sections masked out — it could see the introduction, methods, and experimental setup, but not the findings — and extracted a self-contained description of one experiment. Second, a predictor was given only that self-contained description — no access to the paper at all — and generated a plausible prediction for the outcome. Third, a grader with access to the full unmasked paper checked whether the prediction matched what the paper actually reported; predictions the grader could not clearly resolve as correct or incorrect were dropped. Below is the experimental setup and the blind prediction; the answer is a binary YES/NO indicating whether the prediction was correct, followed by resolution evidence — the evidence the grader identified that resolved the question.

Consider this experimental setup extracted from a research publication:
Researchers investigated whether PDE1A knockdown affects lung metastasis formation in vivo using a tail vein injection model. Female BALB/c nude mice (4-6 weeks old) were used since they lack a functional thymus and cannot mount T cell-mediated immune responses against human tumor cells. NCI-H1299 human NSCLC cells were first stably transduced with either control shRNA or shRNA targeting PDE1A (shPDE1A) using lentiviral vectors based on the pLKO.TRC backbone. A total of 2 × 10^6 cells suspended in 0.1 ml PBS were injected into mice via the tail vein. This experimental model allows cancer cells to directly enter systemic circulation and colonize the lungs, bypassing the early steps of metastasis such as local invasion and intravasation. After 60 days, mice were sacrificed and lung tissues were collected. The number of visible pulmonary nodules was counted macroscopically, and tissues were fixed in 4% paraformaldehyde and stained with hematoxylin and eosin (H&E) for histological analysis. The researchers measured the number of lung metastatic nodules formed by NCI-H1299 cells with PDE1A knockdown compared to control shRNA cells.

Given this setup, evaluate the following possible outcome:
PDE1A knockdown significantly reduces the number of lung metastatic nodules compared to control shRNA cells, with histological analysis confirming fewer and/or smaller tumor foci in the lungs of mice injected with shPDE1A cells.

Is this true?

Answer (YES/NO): YES